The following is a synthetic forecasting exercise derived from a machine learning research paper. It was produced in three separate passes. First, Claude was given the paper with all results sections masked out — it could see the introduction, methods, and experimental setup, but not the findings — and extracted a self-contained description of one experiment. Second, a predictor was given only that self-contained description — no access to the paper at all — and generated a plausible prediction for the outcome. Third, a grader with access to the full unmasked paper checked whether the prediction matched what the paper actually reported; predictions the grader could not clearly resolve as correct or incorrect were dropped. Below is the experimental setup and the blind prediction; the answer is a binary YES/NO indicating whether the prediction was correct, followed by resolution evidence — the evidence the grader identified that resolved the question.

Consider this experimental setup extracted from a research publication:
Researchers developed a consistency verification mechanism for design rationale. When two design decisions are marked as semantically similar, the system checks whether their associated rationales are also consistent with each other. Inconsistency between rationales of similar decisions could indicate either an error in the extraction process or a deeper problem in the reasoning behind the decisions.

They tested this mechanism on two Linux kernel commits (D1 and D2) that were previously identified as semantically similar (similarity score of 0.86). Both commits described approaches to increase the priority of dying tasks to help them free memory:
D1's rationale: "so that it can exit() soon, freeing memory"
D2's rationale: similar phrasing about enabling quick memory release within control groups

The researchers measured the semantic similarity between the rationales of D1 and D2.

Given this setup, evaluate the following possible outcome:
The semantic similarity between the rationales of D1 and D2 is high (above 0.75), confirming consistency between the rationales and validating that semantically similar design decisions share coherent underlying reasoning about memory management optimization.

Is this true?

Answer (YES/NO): YES